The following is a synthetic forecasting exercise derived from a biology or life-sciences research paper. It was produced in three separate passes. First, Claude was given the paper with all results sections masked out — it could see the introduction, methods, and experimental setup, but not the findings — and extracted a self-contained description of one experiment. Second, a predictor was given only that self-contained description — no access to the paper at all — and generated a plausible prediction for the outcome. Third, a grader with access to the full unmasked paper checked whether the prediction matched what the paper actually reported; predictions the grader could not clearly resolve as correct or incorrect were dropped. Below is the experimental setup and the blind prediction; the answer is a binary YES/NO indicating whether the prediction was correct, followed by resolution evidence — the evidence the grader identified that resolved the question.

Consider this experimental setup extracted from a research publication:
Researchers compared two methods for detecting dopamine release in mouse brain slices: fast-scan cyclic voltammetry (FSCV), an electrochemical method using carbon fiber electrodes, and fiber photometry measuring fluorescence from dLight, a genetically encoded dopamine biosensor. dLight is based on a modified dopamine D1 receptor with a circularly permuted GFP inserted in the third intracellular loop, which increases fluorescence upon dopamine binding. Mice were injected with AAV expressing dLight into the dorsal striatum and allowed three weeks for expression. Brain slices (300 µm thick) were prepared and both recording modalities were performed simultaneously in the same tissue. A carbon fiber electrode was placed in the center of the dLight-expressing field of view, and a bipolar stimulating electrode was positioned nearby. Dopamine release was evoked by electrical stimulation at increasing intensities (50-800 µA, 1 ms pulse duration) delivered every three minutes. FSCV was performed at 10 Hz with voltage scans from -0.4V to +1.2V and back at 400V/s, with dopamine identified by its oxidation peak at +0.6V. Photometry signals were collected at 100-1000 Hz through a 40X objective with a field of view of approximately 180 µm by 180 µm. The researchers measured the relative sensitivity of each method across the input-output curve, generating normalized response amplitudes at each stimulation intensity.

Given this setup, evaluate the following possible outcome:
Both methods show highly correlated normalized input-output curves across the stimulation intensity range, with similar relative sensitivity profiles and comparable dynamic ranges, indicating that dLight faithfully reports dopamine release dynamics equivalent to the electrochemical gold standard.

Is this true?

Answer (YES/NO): NO